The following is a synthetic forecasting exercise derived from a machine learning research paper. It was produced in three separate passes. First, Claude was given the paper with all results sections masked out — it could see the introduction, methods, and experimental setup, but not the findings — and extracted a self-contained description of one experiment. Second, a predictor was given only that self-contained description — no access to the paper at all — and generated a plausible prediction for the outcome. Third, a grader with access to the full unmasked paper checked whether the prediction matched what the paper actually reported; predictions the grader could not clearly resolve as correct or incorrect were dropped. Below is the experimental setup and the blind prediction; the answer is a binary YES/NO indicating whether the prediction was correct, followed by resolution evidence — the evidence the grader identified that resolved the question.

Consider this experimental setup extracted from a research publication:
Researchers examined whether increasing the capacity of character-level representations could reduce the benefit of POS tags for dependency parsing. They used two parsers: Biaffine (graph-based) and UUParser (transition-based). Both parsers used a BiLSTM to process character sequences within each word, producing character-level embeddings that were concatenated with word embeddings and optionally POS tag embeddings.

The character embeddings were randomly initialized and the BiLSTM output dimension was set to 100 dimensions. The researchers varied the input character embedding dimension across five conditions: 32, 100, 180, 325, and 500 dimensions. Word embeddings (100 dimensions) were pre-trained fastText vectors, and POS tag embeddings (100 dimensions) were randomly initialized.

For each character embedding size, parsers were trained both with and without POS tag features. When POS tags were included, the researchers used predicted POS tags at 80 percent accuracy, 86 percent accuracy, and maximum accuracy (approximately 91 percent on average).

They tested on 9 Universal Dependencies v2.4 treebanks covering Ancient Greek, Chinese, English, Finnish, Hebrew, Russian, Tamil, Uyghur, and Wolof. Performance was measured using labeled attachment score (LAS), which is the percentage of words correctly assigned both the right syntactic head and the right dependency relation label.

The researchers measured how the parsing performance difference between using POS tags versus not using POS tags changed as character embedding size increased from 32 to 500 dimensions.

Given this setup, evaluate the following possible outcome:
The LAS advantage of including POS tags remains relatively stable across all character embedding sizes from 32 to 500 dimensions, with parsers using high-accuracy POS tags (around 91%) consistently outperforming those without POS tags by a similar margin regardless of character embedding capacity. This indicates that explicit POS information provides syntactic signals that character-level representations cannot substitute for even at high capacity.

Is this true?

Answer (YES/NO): NO